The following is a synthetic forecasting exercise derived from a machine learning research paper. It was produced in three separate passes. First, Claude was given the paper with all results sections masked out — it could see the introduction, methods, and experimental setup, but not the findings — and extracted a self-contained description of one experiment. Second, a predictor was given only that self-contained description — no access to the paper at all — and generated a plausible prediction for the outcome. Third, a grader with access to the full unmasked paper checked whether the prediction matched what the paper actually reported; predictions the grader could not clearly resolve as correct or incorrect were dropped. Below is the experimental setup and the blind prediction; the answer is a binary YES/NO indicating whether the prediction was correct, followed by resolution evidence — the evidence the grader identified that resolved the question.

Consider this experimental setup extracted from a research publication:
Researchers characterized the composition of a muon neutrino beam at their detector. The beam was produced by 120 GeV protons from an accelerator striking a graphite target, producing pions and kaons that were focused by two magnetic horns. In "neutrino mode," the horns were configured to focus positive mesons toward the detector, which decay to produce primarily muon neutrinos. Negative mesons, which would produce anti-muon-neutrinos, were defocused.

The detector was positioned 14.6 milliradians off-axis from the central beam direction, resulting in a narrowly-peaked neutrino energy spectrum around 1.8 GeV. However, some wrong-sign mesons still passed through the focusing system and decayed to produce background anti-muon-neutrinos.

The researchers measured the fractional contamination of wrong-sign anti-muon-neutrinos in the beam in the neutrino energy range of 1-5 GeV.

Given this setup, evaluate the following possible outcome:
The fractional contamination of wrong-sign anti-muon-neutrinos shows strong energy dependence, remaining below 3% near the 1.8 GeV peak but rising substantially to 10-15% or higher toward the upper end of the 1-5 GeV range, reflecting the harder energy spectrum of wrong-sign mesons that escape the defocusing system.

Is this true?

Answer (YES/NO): NO